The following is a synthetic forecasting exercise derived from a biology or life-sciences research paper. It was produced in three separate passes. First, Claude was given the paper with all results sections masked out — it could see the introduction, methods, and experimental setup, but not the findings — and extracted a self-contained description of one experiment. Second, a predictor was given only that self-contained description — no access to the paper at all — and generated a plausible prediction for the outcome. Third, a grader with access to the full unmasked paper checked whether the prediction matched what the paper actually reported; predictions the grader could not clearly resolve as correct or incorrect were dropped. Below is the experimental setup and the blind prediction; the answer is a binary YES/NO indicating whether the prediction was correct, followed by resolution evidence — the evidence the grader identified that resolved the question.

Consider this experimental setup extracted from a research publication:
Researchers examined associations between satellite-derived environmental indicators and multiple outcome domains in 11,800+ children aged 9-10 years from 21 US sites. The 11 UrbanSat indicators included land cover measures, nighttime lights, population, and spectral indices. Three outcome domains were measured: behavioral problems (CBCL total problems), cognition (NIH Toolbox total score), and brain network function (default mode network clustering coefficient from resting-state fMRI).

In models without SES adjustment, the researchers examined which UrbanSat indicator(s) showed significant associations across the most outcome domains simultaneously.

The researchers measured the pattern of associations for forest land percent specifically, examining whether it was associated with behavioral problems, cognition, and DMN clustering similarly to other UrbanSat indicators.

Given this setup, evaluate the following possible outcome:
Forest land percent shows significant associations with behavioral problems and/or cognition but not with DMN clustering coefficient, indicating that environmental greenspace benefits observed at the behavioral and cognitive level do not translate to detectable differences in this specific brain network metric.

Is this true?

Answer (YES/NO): NO